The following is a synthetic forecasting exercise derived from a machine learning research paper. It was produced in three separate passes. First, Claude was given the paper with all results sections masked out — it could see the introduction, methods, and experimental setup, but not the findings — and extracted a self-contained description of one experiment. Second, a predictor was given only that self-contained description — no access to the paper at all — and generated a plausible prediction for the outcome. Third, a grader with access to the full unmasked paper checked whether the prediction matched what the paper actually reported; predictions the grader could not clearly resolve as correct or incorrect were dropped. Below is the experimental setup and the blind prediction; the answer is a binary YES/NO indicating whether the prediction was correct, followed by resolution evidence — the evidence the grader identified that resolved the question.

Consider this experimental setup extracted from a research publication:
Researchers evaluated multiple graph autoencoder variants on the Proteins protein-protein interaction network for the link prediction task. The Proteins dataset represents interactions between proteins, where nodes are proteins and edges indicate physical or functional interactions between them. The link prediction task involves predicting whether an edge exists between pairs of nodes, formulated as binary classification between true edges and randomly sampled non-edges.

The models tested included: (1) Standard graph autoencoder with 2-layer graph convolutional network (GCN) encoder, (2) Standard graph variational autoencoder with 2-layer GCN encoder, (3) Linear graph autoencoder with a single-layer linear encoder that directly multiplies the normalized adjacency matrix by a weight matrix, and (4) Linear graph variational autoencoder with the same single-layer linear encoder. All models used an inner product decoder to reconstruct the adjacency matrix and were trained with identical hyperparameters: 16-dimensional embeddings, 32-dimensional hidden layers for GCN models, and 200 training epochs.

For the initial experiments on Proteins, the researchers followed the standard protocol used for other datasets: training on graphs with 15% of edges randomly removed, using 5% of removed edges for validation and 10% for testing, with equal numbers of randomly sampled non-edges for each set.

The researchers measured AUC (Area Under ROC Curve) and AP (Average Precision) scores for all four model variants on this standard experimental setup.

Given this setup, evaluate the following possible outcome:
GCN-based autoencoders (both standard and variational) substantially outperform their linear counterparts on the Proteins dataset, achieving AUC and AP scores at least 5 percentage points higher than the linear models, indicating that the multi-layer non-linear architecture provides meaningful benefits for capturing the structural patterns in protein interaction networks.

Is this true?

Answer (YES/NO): NO